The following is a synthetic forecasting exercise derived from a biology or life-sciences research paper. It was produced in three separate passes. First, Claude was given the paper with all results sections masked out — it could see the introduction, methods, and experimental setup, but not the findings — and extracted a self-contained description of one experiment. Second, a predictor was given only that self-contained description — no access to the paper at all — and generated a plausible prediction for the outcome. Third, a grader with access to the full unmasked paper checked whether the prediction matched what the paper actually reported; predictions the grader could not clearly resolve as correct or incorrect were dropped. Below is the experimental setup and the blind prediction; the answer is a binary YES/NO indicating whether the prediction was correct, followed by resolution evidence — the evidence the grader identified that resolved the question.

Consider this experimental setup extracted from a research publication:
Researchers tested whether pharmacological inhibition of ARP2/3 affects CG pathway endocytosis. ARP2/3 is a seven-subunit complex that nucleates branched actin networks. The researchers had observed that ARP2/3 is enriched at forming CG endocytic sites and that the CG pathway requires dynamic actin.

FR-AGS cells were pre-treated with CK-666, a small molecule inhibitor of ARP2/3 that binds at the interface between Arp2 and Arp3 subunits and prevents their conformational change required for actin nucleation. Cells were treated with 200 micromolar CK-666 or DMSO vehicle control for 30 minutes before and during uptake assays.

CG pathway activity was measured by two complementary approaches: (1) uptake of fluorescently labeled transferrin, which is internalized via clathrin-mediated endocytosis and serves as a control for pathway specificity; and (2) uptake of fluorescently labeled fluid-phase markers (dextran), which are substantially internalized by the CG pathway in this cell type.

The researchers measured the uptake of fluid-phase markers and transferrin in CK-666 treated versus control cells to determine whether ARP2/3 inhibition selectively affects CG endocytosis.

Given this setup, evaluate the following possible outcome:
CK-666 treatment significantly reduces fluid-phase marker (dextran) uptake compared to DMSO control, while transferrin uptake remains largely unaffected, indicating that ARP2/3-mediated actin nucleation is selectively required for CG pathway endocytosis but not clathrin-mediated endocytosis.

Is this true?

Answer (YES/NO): NO